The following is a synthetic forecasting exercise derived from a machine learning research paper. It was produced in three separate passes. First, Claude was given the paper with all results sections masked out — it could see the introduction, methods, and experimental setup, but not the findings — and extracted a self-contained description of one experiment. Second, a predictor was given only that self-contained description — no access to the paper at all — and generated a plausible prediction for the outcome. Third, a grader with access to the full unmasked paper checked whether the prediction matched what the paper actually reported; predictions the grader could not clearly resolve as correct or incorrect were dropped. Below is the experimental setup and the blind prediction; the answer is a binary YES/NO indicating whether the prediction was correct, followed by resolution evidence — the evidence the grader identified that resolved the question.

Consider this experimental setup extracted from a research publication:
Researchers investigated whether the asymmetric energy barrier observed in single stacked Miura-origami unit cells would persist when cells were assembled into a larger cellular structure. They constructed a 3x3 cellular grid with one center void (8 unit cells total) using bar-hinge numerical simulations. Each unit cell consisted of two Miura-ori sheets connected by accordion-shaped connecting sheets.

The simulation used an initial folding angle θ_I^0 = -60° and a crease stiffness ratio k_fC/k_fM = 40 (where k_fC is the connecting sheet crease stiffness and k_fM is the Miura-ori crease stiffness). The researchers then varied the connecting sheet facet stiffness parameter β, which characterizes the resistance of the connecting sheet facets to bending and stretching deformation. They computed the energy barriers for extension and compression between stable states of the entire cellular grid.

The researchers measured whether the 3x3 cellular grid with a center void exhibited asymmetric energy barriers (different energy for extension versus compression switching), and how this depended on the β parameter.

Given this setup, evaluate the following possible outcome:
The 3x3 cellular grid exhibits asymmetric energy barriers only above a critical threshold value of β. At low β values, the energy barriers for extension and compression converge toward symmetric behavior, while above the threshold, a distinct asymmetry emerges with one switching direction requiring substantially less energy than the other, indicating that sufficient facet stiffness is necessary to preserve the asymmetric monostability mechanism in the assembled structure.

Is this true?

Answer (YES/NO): NO